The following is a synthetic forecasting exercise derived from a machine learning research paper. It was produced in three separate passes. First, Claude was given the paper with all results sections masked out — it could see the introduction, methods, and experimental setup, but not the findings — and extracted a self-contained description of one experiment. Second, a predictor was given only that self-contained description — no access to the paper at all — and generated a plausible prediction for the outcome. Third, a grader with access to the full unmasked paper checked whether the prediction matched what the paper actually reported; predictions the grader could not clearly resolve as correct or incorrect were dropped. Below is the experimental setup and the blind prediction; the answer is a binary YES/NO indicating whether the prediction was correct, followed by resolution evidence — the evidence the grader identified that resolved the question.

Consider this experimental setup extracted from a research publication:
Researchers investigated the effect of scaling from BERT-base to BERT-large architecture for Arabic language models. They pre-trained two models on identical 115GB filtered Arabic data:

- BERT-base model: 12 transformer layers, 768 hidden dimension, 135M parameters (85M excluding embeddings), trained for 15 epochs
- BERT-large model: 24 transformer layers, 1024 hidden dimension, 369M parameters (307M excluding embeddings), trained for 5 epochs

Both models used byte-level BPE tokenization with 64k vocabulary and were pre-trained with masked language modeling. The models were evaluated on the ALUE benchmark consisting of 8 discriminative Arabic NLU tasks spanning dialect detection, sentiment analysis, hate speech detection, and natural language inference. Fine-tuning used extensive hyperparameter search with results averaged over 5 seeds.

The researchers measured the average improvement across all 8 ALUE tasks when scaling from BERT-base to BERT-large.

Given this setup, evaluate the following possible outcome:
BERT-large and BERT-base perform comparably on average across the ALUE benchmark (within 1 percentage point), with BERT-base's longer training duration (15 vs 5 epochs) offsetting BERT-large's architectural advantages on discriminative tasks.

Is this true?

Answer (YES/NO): NO